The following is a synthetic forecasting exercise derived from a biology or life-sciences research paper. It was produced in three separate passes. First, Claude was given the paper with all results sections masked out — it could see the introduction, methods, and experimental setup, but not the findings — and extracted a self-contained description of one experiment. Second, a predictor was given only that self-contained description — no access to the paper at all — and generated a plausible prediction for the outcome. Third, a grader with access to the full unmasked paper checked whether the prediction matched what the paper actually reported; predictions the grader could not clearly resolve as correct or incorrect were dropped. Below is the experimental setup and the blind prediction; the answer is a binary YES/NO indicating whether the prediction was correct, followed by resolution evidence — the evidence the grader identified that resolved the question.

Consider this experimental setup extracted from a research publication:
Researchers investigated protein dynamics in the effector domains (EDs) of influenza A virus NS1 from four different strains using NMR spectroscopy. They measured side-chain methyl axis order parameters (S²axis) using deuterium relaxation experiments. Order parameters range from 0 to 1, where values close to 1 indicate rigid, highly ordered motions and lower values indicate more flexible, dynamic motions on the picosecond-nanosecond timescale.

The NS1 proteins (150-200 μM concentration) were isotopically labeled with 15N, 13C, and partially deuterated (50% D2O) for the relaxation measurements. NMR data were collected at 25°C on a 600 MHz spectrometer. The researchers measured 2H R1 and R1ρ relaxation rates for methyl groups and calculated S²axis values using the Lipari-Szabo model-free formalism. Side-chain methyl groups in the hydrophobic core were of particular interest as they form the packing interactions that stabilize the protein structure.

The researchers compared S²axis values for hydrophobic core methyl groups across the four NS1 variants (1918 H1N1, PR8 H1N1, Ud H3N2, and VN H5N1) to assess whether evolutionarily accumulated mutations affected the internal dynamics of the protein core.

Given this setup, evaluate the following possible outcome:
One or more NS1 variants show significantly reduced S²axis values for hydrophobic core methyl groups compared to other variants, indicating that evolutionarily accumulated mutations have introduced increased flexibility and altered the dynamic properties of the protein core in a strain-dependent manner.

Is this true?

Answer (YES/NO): YES